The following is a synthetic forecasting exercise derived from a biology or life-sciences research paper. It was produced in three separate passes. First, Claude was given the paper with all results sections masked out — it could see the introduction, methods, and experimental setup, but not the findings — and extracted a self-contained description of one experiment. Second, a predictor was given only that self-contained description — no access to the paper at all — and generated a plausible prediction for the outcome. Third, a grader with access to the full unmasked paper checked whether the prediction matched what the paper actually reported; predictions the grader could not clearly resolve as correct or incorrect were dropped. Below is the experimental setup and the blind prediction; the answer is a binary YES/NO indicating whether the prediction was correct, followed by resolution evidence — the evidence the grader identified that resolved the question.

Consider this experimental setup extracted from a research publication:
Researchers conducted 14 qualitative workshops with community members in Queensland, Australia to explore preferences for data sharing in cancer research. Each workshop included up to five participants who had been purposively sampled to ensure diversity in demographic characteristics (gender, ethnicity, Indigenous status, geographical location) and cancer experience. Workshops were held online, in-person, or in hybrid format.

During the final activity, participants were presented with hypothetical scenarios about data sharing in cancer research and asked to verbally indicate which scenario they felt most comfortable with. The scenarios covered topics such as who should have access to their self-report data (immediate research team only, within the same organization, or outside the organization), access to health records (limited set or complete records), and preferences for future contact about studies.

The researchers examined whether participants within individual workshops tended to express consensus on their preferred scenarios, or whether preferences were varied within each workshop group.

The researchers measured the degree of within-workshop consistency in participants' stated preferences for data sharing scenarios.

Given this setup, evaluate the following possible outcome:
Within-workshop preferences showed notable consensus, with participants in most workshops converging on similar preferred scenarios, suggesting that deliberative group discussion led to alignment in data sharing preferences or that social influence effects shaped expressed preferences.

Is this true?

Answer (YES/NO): NO